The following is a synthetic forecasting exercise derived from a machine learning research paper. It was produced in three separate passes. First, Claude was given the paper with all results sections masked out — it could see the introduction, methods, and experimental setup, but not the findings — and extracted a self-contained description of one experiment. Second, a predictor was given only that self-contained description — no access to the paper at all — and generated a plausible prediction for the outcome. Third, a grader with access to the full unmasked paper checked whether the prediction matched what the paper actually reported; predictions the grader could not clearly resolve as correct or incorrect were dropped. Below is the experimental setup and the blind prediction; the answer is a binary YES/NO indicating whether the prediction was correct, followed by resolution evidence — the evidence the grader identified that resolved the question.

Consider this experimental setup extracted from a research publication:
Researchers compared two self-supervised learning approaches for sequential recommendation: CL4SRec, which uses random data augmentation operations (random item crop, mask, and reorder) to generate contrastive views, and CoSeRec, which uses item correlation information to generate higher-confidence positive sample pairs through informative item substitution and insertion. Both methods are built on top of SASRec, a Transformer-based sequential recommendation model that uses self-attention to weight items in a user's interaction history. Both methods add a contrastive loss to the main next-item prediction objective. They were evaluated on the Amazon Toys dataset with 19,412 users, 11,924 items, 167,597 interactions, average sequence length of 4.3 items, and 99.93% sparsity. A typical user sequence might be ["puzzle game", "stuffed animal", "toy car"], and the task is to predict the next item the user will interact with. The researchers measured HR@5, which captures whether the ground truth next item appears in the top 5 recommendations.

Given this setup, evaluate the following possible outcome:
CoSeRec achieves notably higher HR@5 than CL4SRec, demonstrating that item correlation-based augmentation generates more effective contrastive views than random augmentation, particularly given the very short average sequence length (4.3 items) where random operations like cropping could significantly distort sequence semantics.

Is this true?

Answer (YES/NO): YES